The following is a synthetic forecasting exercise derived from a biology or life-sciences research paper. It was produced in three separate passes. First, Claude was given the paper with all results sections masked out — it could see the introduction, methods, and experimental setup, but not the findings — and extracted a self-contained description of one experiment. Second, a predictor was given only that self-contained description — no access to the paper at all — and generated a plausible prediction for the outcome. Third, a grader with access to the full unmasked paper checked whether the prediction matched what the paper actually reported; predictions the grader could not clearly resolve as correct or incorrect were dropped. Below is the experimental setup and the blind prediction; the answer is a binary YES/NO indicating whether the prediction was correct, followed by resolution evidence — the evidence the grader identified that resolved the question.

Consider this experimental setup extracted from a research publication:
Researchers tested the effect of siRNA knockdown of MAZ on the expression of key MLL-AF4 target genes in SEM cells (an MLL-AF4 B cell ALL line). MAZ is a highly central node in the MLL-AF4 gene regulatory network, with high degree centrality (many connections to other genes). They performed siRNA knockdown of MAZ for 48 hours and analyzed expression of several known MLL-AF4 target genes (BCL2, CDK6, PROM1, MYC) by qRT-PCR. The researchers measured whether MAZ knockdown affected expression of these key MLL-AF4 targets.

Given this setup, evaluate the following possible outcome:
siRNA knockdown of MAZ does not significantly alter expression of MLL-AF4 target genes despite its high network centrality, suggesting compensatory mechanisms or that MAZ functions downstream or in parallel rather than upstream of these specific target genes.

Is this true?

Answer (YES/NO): YES